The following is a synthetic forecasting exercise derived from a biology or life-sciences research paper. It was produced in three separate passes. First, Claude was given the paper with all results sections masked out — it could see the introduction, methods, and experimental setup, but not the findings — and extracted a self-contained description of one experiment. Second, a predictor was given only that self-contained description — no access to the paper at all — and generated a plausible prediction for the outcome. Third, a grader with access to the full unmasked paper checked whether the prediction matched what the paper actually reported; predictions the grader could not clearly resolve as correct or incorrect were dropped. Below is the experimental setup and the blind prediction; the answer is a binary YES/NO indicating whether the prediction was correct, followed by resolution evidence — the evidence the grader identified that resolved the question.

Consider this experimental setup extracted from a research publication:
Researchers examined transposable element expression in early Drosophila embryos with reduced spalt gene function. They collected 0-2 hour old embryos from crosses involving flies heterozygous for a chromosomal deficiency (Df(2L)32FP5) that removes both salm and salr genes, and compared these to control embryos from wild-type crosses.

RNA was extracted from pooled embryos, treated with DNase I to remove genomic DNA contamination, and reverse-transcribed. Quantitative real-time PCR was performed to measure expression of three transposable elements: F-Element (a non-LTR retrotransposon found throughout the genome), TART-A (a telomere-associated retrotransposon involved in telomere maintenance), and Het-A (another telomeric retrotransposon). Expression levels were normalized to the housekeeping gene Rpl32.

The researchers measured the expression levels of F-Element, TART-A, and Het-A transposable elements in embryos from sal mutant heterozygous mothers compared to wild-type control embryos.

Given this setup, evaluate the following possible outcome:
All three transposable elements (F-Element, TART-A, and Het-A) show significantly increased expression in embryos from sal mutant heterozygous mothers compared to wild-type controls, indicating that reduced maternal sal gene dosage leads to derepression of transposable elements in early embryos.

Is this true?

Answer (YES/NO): YES